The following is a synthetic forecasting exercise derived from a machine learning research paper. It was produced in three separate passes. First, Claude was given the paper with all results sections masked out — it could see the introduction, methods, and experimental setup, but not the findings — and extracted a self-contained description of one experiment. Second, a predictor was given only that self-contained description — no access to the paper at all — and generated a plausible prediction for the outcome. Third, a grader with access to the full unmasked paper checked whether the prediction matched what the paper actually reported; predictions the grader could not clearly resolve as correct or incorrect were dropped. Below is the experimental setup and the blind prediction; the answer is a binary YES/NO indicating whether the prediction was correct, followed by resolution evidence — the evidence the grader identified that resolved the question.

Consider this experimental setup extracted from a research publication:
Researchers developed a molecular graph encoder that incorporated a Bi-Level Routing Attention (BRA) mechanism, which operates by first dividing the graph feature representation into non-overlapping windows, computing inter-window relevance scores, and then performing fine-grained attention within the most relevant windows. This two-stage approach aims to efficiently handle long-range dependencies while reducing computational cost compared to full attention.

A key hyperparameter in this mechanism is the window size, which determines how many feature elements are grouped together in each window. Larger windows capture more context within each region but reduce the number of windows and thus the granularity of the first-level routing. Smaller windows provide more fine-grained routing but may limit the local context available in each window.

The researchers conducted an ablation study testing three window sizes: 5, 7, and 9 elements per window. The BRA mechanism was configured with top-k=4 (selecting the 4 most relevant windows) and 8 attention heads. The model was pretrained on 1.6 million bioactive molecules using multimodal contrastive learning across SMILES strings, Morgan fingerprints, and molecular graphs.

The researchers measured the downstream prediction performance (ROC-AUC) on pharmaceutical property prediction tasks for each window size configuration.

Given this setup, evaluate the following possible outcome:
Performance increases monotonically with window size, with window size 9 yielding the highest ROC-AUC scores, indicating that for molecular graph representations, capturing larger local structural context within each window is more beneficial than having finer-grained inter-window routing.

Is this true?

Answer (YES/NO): NO